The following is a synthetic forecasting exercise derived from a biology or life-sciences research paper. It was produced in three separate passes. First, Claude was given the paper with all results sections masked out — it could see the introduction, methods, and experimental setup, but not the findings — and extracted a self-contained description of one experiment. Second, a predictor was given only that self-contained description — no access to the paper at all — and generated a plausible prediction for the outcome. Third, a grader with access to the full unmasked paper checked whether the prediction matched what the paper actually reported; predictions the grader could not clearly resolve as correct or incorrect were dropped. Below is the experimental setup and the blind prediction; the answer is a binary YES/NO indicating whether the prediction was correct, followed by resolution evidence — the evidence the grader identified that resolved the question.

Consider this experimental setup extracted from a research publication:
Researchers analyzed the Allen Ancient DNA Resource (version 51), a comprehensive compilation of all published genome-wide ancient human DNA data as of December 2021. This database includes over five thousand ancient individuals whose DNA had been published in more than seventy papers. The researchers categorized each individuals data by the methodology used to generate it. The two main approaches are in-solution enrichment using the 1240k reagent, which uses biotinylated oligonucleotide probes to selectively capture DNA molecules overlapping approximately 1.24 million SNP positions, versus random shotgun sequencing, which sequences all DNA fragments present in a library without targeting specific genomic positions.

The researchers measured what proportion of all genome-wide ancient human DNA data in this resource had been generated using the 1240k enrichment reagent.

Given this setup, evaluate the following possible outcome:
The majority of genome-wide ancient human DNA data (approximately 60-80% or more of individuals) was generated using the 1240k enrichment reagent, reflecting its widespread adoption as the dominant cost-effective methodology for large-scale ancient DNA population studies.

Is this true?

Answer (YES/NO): YES